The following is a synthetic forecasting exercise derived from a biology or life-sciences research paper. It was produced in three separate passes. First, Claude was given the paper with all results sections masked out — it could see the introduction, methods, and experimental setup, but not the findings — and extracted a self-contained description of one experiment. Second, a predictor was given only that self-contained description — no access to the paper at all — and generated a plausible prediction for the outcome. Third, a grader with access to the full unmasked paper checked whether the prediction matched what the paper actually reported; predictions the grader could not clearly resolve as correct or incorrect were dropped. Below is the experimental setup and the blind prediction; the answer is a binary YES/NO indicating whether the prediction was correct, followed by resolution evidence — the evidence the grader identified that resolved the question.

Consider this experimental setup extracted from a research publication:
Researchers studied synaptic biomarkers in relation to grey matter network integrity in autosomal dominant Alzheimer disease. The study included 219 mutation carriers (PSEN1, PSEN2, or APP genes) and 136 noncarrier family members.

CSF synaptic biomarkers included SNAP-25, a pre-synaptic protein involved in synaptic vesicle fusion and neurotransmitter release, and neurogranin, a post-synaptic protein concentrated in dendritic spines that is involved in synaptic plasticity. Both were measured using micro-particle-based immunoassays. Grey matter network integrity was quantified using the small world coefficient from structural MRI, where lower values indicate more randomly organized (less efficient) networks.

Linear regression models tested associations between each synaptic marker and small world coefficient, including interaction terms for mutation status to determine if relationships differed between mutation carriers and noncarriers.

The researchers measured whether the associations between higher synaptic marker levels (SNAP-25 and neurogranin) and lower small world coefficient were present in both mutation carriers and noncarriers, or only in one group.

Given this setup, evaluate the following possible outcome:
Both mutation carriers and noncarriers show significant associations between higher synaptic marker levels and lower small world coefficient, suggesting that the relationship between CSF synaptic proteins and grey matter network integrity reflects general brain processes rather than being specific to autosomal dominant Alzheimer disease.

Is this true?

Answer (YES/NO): NO